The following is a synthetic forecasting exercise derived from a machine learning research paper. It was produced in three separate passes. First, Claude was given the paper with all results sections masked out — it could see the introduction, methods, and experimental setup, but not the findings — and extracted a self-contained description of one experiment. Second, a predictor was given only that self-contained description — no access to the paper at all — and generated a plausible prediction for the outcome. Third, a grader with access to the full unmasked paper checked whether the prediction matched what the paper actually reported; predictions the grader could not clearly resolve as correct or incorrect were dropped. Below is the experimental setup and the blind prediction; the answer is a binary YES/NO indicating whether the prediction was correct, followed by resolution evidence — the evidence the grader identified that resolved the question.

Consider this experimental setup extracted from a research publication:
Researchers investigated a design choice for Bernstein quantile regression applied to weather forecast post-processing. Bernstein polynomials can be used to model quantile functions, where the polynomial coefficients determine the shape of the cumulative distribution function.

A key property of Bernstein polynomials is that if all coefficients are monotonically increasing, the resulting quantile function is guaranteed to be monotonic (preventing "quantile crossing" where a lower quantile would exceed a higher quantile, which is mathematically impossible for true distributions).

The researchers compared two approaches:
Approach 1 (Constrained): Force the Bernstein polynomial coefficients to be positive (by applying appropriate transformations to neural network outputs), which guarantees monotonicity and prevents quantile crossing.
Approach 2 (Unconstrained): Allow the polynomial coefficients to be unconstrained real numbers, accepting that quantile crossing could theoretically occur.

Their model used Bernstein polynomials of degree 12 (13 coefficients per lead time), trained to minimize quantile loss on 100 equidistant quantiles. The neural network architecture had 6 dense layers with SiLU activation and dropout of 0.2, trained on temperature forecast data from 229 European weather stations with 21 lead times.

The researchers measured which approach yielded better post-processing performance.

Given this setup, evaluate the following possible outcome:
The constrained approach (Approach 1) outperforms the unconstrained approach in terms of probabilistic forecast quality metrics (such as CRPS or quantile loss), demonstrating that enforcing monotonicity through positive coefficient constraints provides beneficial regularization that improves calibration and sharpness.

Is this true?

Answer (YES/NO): NO